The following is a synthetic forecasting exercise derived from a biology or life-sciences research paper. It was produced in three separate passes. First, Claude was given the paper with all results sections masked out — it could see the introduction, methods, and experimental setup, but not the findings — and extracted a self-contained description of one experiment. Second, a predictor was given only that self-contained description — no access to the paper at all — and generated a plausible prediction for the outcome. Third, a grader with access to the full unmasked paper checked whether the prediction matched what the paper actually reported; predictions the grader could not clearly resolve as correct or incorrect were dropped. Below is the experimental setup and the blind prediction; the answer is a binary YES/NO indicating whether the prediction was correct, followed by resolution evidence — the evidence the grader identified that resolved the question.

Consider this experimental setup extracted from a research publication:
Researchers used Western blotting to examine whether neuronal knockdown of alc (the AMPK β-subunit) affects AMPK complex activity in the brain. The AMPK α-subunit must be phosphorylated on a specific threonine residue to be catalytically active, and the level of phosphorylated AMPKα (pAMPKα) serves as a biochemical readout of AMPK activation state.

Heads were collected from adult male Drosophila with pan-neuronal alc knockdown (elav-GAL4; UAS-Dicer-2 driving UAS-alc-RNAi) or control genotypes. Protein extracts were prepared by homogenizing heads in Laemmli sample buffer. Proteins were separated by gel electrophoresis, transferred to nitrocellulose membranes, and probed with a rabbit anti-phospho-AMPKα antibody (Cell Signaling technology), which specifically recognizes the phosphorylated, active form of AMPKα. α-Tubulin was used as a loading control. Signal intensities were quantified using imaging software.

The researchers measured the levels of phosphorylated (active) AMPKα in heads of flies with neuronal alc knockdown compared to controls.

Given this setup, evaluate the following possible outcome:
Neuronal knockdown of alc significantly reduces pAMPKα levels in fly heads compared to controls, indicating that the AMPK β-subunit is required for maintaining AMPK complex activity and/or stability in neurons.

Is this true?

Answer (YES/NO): YES